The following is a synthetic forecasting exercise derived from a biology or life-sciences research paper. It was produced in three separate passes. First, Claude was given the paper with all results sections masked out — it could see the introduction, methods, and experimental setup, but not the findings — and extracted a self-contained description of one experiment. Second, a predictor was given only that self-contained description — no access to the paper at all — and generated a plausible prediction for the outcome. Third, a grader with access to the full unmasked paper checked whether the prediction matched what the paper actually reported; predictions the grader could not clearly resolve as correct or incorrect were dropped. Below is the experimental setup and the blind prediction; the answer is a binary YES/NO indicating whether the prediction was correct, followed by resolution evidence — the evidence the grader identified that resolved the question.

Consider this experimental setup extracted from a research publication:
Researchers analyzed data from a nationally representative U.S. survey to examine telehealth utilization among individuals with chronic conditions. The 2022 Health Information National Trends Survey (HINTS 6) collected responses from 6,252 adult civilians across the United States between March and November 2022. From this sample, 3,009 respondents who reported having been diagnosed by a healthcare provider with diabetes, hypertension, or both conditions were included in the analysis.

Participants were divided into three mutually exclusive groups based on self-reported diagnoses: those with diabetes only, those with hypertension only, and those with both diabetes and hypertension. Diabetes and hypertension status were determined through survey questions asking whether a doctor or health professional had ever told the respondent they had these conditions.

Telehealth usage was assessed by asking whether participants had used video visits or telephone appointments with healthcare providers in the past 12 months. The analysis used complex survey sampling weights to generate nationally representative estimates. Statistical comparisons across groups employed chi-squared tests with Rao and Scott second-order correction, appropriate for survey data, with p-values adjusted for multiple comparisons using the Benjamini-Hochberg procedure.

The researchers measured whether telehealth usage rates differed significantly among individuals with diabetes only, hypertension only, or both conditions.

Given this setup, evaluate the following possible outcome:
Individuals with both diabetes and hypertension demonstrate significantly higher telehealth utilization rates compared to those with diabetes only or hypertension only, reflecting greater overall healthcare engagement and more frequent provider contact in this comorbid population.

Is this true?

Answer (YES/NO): NO